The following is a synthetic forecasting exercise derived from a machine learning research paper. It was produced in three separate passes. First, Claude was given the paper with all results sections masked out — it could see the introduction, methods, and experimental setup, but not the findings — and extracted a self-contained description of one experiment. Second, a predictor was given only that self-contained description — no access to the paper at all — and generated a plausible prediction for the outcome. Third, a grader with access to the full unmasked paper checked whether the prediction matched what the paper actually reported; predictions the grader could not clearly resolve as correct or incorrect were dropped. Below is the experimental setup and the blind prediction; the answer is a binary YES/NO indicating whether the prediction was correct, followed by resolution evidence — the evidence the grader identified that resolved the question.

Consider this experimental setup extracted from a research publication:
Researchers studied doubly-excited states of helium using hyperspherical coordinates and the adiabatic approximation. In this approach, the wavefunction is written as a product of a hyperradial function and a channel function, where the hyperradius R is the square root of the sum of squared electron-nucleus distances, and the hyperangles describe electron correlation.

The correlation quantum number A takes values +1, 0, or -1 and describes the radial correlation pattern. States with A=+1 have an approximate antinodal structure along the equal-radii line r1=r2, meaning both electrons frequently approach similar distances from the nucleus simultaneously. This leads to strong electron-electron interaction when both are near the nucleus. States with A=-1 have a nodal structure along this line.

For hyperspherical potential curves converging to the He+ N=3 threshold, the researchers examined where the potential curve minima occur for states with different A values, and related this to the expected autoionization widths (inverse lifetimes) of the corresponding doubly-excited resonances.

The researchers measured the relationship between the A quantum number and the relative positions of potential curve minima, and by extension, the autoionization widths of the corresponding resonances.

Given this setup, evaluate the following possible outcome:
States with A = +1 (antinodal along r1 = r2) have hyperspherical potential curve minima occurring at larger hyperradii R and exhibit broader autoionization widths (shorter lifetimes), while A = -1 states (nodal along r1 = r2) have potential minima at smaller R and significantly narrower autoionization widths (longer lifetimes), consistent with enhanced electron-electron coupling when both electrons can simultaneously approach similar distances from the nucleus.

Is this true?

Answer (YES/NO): NO